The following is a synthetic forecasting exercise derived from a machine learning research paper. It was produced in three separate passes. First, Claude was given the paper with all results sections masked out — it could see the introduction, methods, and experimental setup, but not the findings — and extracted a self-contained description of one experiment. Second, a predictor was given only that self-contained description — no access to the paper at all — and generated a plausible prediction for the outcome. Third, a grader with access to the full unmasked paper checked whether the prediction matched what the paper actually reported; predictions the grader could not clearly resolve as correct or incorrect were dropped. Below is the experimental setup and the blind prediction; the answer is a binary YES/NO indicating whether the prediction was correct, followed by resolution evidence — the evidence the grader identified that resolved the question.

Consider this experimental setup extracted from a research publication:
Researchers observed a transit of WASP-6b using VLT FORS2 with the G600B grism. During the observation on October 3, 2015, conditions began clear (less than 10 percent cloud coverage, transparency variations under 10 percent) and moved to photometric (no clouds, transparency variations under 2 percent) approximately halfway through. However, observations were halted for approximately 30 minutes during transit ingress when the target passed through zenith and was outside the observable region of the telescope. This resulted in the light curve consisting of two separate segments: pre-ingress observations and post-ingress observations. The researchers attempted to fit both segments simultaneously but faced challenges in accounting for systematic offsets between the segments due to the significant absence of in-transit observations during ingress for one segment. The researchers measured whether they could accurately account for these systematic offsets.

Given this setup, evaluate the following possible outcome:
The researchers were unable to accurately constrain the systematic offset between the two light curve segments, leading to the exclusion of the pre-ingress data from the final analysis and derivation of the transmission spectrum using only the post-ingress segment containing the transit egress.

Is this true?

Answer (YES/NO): YES